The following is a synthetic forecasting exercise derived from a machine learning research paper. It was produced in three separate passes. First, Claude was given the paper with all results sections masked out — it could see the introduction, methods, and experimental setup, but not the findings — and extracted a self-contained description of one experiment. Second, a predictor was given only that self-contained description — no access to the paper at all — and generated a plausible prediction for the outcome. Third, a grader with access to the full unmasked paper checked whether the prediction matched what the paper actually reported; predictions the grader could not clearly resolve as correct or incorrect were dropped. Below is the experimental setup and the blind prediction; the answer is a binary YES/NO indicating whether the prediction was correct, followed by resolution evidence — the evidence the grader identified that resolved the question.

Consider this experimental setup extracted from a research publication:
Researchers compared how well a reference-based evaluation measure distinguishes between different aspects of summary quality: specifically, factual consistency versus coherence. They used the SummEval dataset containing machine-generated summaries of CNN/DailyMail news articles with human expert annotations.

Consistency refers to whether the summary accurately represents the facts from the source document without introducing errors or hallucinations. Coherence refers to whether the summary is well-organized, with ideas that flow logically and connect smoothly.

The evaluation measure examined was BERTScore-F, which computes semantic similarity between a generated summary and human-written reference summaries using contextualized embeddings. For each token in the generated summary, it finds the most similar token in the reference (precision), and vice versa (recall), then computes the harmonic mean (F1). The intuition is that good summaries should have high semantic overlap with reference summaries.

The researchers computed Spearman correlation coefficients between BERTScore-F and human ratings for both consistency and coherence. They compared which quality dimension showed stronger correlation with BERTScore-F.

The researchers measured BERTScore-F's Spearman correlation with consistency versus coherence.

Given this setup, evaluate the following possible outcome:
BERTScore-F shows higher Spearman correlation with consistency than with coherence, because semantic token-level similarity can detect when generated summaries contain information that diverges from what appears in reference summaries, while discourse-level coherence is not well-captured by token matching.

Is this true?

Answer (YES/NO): NO